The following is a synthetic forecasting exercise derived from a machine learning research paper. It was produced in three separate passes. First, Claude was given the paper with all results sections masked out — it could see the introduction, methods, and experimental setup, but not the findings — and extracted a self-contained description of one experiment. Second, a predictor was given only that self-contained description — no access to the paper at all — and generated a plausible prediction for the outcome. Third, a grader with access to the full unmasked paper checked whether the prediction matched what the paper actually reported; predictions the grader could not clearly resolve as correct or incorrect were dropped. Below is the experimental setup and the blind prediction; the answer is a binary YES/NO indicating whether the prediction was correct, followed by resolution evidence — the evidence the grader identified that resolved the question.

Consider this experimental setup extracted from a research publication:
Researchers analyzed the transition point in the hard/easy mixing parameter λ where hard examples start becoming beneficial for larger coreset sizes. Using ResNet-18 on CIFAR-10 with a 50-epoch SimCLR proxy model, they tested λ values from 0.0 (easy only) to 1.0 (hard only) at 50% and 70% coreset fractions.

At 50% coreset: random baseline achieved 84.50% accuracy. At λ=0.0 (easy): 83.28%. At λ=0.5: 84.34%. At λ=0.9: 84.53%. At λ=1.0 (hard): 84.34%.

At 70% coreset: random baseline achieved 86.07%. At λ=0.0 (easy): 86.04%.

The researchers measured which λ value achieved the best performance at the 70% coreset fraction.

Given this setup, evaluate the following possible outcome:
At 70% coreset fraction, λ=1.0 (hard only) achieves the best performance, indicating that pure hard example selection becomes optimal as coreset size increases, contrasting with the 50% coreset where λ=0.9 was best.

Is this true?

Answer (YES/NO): YES